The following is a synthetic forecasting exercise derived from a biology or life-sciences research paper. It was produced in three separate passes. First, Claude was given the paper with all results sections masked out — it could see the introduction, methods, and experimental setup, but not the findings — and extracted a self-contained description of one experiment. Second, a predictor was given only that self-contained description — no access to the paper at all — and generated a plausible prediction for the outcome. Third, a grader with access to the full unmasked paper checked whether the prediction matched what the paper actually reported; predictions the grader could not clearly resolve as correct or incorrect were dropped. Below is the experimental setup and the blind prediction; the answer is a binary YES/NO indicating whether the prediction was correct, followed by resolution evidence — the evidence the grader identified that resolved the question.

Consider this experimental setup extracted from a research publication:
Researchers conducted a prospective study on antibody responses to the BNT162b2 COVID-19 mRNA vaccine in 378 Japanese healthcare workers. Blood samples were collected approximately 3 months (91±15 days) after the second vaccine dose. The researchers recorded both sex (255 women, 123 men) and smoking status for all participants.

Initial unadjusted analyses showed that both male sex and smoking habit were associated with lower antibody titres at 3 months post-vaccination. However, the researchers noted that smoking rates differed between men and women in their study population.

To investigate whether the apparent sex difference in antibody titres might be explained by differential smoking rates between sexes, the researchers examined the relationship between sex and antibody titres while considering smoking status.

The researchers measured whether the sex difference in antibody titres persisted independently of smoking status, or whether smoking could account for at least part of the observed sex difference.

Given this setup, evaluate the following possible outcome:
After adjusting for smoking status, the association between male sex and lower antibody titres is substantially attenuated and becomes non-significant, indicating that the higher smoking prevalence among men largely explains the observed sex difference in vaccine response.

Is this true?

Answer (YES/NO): YES